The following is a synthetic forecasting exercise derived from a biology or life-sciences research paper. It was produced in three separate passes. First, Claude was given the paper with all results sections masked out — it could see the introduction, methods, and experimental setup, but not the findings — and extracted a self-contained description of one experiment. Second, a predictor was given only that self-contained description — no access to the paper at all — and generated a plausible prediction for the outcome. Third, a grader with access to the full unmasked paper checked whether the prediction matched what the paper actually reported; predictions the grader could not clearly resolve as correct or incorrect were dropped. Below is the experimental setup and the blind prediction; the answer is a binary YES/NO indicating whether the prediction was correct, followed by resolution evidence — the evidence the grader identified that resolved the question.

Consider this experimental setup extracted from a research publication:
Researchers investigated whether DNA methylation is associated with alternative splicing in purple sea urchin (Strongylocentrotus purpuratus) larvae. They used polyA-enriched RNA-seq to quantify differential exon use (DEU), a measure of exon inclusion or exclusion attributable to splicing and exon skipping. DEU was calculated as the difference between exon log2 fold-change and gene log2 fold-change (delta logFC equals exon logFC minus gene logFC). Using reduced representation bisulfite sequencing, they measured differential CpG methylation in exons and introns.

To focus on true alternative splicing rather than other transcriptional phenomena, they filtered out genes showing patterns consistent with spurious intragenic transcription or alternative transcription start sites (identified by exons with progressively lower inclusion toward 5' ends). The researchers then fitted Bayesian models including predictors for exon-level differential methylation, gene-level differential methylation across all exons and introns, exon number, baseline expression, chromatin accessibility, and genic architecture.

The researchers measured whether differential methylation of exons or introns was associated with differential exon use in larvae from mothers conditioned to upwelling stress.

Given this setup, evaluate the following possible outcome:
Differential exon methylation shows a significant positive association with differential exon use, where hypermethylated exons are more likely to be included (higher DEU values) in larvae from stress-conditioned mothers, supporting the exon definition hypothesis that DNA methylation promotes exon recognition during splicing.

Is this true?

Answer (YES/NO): NO